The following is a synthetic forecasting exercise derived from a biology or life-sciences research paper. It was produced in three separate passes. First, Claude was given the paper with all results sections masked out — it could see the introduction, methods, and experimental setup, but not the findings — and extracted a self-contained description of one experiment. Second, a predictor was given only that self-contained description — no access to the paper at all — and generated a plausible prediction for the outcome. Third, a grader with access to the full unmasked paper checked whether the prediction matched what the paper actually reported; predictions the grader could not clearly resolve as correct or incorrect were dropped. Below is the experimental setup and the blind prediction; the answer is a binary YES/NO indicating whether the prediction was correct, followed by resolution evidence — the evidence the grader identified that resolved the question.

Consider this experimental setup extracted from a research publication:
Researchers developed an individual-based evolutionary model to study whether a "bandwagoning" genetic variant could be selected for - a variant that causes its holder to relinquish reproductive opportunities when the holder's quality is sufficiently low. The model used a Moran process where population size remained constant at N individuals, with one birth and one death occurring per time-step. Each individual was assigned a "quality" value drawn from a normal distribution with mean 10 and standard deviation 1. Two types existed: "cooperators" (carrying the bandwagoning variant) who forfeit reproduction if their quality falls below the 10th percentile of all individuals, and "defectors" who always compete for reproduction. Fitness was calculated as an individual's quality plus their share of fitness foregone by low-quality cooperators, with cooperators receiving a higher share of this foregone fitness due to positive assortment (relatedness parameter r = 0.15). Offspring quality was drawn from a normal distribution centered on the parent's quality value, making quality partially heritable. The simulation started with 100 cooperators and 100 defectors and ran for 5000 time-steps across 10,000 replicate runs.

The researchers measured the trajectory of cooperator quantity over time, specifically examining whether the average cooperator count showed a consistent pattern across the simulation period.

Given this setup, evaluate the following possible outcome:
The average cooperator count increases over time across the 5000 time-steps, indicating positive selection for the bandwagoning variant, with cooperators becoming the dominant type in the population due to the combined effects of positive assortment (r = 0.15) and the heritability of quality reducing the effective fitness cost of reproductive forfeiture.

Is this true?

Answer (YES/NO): NO